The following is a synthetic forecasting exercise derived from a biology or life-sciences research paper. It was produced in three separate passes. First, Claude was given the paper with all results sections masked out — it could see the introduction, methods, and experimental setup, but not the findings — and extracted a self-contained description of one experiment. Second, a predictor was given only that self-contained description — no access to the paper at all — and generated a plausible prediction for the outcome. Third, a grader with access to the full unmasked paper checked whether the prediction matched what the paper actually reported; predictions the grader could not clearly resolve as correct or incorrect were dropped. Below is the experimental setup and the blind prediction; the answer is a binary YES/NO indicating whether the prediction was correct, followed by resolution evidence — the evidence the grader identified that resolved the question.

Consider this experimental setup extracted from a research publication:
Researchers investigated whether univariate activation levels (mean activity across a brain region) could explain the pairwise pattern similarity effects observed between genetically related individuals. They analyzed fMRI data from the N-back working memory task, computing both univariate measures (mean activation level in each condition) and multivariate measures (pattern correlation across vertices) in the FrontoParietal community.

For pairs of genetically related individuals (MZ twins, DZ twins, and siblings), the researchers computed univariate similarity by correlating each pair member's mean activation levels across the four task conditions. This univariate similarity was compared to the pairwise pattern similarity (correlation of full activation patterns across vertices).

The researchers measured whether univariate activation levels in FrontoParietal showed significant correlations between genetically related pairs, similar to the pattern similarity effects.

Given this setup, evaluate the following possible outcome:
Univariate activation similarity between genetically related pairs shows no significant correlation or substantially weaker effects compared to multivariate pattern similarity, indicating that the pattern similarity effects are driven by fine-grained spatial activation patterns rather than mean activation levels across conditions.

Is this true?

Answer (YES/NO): YES